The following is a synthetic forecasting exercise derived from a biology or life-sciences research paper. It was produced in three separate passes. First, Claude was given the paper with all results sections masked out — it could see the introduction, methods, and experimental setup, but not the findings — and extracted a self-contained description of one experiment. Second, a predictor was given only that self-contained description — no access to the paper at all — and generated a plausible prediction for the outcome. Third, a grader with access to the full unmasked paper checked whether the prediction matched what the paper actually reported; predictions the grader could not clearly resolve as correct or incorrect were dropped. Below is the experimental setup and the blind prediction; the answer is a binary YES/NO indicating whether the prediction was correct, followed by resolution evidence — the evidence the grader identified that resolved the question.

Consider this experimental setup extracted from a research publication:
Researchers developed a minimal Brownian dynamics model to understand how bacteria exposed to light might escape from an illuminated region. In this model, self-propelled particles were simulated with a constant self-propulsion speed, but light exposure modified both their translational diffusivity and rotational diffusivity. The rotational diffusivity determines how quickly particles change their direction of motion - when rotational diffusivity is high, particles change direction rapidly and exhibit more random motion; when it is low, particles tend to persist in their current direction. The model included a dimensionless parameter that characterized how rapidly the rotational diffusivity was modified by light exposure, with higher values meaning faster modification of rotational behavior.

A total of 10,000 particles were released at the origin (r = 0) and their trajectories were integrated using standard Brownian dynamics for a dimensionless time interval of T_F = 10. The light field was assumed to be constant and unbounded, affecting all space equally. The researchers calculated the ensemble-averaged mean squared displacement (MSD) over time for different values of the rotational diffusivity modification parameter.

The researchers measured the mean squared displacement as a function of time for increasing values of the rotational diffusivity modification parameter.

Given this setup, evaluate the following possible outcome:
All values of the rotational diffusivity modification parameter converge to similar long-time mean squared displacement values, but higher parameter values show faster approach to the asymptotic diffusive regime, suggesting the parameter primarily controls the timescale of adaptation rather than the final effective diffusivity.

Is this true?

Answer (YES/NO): NO